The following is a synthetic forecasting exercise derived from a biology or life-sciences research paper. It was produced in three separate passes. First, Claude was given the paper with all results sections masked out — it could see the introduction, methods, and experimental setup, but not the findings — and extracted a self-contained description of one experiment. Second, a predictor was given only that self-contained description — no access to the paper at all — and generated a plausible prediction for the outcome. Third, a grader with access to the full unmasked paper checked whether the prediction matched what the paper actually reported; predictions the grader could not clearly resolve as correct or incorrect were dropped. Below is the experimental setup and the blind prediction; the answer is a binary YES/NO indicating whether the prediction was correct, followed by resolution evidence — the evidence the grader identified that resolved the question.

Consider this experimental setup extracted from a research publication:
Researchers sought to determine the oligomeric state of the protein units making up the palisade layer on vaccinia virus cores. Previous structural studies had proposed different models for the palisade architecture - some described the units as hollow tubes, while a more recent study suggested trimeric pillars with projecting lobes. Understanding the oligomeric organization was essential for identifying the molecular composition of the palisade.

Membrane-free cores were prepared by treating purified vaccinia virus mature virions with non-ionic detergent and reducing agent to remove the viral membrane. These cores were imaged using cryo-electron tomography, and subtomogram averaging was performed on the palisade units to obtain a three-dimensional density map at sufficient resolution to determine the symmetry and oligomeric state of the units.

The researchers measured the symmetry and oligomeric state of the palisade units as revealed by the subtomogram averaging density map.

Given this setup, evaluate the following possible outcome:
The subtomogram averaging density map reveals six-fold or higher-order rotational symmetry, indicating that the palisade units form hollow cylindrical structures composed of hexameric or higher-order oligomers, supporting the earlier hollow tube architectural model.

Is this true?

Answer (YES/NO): NO